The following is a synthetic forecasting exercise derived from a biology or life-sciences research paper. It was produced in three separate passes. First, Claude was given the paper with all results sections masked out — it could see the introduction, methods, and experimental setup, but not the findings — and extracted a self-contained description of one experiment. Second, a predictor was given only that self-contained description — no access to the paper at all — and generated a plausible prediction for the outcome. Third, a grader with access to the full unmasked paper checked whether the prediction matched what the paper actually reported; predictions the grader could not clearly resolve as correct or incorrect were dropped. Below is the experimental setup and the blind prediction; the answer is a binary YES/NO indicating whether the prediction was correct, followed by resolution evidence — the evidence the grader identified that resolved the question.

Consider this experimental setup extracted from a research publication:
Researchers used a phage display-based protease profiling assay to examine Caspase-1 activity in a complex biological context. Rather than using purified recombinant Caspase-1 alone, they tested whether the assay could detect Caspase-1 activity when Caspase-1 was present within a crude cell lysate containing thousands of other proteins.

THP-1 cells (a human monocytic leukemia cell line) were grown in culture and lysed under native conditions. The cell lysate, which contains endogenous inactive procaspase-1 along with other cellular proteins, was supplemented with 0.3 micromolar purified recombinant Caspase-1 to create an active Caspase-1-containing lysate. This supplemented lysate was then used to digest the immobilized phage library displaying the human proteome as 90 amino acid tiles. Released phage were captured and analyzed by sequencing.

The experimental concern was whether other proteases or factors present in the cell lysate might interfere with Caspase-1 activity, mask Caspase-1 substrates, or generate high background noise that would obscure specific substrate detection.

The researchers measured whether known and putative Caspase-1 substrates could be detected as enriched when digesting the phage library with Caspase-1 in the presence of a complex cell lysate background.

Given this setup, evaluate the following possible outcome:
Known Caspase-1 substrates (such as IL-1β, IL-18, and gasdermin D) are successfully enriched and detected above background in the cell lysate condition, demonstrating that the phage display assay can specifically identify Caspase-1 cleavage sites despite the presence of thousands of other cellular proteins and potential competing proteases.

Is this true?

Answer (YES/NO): NO